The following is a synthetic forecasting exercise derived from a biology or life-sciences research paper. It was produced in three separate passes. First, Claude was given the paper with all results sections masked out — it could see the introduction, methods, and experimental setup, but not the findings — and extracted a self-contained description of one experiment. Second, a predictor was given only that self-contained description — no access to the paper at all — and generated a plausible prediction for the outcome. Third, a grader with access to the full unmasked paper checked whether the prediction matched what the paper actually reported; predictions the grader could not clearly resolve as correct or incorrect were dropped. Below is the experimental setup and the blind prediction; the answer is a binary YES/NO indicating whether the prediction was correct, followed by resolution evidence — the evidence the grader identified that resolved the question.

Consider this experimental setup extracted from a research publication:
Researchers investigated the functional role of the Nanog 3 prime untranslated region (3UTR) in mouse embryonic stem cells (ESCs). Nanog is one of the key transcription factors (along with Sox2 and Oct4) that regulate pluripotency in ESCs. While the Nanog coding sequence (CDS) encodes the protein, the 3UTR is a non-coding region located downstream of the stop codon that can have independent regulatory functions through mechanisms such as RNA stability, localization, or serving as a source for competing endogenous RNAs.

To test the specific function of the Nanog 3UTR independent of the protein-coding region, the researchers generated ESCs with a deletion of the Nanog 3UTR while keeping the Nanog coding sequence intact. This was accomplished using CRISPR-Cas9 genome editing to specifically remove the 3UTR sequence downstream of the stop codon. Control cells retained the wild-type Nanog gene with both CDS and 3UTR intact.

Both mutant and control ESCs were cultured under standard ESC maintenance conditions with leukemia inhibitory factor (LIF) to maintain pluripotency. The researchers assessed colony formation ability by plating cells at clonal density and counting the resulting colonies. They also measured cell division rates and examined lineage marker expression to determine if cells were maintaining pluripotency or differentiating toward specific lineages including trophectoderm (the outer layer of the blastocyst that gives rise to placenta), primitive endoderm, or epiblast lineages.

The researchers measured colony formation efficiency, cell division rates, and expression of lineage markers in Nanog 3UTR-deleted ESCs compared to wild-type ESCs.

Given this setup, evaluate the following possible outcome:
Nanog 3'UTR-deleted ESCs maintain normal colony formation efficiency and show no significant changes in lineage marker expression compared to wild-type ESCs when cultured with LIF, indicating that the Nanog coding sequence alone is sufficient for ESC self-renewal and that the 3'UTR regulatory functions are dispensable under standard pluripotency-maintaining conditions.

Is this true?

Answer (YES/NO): NO